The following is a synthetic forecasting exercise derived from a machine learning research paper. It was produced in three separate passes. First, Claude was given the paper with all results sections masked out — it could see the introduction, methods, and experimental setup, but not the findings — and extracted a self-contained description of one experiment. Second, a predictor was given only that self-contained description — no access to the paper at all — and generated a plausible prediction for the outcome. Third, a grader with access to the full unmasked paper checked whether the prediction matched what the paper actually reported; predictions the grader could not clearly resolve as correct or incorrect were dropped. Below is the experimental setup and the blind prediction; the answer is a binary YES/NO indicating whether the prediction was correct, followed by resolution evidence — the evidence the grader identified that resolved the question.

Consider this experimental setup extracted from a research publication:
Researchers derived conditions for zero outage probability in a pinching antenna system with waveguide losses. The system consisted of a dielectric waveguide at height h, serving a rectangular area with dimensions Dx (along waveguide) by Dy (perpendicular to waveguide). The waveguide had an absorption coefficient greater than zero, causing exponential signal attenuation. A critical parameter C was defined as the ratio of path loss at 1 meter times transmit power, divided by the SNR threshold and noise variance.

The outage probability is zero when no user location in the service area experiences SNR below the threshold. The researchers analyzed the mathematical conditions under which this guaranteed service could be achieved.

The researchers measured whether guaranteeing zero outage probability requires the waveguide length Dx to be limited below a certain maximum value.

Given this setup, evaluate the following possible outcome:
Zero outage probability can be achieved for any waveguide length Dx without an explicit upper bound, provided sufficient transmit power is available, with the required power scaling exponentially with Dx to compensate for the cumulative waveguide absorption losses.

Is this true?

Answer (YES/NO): NO